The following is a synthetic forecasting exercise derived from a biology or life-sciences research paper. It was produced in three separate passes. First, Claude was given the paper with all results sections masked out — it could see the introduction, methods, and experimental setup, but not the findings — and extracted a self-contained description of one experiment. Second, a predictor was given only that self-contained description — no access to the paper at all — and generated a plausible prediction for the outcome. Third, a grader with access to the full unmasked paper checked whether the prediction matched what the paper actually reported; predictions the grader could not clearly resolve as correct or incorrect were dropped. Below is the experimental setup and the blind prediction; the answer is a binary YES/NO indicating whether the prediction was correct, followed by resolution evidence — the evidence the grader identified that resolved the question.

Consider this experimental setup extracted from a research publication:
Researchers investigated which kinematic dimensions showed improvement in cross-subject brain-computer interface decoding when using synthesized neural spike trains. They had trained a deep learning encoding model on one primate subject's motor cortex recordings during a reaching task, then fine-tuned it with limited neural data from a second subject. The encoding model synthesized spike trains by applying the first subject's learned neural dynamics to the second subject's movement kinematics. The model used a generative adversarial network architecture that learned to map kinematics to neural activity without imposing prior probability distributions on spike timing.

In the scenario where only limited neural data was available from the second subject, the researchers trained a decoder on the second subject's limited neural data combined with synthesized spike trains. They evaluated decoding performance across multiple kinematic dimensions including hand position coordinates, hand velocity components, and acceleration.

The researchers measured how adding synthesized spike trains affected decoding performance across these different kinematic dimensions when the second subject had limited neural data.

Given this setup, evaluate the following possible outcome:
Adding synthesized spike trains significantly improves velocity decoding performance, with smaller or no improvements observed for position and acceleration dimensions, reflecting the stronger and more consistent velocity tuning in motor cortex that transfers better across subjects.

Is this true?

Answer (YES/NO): NO